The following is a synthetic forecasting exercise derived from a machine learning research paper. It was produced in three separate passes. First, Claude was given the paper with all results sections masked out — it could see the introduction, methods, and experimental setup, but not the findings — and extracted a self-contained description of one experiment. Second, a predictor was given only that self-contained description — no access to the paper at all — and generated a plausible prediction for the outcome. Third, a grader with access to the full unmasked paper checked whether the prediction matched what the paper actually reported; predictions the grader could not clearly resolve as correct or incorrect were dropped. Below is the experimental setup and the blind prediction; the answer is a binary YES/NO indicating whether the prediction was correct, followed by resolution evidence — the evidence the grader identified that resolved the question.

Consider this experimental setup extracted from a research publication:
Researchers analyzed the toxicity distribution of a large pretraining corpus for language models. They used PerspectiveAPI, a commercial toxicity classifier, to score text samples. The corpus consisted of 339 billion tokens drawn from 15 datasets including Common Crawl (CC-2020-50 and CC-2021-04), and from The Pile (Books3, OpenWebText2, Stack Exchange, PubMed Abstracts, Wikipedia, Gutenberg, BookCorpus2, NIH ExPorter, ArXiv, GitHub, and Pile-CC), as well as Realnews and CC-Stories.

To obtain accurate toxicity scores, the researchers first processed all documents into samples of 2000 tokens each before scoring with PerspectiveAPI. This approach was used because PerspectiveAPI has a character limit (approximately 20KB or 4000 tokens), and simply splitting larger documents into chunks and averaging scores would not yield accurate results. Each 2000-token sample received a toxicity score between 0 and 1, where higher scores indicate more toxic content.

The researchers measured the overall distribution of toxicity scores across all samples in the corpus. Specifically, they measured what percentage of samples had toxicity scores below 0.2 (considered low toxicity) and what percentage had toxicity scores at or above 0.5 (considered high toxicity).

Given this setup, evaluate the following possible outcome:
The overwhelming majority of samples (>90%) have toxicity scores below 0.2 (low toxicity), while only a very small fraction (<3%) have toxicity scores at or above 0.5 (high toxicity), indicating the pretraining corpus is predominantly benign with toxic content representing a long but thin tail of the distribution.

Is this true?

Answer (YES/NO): NO